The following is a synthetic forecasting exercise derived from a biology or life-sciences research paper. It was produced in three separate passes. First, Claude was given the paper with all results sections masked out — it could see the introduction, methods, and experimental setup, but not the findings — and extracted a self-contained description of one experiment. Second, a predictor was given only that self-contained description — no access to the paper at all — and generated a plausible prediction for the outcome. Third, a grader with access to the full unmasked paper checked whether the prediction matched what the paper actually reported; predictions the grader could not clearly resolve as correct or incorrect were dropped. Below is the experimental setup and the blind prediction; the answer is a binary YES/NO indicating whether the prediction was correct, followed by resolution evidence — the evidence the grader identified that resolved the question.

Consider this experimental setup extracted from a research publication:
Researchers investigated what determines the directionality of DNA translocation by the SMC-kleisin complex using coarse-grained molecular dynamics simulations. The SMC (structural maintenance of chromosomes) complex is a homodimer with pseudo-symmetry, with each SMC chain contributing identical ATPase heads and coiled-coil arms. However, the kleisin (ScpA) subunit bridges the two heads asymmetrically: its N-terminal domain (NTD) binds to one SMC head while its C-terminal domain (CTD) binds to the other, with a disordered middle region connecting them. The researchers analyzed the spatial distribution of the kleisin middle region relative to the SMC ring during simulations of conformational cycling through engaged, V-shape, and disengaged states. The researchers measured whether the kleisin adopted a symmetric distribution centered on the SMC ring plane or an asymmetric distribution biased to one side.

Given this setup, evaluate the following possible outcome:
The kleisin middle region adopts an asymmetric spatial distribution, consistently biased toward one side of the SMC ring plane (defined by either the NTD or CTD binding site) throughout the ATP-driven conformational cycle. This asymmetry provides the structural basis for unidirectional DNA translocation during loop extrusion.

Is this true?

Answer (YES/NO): YES